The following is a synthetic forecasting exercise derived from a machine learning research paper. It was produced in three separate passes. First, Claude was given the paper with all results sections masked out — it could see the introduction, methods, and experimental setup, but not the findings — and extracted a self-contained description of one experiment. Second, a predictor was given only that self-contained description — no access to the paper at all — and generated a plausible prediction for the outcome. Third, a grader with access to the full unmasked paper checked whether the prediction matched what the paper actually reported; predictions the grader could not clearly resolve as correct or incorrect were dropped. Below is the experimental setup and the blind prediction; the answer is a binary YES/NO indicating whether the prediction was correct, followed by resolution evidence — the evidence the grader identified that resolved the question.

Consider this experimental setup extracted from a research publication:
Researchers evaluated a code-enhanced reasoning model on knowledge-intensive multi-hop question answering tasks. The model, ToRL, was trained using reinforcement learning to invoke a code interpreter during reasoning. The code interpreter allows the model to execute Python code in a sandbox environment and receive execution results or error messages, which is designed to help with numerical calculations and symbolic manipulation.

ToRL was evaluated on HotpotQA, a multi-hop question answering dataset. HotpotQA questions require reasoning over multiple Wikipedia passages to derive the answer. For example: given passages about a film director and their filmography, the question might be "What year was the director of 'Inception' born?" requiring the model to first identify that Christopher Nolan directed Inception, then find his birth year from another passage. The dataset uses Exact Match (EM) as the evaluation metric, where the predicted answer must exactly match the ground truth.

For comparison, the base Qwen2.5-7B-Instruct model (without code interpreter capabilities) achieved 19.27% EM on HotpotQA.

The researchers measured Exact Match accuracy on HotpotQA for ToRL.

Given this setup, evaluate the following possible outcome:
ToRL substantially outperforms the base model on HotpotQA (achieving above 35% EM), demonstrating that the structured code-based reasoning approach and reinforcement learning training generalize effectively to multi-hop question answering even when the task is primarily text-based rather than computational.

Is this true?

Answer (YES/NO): NO